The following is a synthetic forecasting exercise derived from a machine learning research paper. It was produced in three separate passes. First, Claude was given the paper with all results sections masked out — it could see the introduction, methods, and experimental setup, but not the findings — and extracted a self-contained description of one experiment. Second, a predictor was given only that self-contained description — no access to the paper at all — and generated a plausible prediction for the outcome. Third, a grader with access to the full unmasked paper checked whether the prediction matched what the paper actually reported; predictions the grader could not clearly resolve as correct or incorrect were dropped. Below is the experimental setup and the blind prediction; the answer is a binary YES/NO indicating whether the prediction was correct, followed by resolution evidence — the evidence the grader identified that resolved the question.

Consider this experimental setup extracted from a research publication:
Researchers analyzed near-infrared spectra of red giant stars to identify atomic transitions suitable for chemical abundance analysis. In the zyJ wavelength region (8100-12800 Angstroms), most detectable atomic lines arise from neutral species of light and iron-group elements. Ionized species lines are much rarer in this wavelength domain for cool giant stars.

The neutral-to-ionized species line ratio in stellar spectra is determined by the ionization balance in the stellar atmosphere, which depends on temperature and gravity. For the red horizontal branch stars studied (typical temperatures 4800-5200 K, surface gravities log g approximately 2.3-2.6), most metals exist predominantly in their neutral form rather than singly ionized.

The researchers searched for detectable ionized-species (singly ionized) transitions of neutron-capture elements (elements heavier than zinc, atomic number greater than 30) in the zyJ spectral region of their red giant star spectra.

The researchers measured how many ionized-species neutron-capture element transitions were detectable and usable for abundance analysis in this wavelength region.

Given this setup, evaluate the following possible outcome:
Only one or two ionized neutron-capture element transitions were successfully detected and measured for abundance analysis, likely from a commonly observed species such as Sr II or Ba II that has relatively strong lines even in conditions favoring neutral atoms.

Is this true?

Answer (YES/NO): NO